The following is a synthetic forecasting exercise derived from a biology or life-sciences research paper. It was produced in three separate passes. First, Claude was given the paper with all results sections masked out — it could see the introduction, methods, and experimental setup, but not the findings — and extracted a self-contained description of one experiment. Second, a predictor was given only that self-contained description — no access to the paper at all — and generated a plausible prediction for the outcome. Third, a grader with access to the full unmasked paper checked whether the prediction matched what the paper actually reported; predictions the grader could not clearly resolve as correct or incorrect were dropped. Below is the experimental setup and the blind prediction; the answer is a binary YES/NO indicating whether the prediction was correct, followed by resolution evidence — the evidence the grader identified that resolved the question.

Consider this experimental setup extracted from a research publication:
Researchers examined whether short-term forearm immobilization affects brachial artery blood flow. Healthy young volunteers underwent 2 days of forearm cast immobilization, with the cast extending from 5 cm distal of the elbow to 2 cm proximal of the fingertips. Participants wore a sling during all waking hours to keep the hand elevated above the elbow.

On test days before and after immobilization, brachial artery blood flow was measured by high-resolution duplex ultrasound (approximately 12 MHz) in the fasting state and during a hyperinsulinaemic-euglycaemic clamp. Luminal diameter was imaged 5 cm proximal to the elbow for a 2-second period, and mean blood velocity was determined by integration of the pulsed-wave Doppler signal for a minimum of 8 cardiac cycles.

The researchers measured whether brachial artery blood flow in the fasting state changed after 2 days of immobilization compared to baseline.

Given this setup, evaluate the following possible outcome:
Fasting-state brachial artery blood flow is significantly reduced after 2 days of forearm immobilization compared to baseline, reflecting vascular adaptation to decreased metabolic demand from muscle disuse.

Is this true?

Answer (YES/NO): NO